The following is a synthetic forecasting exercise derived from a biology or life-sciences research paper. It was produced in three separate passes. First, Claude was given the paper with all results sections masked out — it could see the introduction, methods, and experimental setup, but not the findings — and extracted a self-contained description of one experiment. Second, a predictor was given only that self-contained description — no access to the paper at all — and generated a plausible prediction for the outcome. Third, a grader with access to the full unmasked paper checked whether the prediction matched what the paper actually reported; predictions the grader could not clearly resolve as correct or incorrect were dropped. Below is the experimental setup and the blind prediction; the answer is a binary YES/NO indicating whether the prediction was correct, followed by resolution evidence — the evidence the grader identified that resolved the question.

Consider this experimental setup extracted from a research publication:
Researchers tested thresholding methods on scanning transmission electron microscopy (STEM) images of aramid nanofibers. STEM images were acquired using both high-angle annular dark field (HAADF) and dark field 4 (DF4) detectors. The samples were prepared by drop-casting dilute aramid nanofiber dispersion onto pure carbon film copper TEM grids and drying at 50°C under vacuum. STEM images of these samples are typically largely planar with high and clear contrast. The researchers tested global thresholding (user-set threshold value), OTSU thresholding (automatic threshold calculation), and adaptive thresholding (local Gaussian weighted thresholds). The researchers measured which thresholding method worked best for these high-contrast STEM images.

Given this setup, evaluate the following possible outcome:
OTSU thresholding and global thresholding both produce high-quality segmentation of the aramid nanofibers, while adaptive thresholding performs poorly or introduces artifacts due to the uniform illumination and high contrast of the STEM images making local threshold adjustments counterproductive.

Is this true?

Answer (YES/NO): NO